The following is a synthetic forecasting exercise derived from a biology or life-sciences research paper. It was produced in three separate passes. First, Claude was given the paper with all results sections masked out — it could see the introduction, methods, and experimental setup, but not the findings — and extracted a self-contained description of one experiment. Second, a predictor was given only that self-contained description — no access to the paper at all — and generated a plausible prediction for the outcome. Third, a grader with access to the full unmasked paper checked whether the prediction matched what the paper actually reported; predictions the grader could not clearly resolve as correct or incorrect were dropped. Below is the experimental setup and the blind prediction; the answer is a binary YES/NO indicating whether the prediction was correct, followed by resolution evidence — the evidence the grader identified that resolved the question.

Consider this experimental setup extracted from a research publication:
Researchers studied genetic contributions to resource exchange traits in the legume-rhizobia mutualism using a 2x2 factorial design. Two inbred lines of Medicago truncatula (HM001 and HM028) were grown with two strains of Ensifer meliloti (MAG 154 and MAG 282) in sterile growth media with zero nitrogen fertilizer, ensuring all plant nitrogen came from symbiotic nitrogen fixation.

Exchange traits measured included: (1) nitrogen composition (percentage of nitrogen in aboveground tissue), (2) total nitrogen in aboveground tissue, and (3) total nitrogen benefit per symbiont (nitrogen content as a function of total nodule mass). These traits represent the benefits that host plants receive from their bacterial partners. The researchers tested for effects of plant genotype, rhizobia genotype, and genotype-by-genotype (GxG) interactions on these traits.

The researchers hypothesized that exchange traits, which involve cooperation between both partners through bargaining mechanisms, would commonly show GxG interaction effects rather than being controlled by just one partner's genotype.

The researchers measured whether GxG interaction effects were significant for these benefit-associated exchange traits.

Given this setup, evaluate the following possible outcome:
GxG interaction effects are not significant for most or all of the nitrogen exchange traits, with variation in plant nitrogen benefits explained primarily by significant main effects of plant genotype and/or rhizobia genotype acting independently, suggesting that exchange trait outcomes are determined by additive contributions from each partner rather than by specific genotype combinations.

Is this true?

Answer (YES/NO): NO